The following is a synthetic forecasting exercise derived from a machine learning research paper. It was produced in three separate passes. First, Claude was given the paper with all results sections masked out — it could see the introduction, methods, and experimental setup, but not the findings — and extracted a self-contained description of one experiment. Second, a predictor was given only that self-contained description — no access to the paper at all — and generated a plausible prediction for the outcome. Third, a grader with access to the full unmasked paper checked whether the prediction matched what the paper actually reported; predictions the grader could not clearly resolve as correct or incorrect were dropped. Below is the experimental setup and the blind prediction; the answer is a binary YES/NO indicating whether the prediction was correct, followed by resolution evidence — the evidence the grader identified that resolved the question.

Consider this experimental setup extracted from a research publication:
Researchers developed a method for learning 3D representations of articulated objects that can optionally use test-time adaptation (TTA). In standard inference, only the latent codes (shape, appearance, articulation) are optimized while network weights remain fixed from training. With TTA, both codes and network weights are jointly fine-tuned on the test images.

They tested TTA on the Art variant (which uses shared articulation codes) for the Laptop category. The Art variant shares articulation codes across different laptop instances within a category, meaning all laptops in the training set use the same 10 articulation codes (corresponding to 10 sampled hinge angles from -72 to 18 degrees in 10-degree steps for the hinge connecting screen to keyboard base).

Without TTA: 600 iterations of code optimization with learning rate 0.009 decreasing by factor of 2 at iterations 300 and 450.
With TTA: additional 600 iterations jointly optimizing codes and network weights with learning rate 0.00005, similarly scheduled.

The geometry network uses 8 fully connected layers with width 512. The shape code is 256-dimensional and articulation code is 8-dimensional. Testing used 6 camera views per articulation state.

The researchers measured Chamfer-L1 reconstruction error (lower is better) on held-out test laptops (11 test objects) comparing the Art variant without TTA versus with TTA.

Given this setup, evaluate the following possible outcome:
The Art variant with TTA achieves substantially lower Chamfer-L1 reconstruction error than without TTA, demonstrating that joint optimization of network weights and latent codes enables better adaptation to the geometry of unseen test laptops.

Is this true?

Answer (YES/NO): NO